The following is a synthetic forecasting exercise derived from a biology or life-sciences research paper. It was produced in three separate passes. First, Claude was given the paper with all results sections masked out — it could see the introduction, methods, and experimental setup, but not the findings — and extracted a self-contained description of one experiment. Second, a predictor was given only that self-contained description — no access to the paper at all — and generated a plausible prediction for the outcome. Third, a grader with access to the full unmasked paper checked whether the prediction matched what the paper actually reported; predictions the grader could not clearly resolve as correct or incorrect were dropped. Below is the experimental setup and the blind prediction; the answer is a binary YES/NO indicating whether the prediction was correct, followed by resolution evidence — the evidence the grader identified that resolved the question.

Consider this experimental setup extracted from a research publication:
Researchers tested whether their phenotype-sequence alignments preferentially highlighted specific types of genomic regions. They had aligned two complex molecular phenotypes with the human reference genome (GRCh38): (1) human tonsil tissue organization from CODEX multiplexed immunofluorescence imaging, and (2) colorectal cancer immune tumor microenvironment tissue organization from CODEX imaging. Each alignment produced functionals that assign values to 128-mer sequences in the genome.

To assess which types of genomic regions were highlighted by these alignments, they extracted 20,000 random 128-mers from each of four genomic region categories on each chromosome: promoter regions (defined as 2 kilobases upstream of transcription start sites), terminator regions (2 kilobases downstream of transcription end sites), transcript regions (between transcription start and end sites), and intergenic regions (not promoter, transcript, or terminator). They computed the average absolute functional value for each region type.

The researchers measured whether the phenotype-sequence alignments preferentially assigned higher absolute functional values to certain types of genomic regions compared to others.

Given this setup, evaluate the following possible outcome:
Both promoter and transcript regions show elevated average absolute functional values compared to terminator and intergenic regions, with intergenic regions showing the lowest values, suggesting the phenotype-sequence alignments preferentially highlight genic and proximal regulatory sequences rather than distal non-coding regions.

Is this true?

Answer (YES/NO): NO